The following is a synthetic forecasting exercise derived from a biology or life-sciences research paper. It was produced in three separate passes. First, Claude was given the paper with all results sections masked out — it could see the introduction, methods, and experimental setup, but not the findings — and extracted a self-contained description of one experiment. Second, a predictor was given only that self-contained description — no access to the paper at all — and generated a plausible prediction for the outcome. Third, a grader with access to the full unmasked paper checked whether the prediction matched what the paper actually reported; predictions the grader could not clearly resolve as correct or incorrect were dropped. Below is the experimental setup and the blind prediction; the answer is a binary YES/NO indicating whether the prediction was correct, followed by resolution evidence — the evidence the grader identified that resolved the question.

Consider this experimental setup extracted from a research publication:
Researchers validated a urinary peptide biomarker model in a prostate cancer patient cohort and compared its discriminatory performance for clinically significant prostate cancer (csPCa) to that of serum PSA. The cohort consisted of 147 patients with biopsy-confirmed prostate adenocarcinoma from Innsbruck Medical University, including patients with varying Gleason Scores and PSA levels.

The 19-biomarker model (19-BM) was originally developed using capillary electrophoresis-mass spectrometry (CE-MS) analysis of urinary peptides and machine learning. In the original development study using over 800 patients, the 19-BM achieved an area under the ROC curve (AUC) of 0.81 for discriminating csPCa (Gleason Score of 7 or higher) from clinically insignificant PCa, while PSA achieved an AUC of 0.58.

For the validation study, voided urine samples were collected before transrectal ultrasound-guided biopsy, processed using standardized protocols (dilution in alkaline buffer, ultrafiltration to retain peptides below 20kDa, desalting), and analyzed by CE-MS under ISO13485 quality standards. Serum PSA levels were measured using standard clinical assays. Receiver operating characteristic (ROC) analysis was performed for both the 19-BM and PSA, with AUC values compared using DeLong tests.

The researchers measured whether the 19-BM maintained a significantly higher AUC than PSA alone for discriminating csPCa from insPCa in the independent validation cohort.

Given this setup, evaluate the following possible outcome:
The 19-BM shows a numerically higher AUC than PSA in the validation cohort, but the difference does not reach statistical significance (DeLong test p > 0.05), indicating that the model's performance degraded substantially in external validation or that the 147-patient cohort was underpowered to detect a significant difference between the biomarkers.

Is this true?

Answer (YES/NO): NO